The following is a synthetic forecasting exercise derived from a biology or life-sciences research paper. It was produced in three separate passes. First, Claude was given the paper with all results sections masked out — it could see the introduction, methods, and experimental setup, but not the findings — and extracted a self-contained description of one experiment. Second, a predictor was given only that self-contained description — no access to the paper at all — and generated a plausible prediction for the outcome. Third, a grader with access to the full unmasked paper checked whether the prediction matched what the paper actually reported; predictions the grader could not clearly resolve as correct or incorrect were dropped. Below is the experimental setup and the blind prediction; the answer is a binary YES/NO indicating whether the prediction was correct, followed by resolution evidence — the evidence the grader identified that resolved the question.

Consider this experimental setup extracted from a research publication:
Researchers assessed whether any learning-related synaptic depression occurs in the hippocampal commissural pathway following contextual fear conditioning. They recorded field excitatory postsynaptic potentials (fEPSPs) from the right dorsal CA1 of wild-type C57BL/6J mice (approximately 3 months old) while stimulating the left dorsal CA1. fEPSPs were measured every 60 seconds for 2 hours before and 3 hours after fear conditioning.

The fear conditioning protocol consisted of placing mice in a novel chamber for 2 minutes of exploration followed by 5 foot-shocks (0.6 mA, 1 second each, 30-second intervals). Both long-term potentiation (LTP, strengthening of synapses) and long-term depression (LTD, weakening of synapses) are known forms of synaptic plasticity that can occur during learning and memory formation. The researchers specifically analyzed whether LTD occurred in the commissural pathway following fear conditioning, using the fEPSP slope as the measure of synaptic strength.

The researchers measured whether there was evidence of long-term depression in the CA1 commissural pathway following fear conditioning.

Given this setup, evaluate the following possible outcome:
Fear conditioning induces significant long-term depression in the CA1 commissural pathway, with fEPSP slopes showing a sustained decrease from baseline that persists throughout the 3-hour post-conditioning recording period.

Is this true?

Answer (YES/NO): NO